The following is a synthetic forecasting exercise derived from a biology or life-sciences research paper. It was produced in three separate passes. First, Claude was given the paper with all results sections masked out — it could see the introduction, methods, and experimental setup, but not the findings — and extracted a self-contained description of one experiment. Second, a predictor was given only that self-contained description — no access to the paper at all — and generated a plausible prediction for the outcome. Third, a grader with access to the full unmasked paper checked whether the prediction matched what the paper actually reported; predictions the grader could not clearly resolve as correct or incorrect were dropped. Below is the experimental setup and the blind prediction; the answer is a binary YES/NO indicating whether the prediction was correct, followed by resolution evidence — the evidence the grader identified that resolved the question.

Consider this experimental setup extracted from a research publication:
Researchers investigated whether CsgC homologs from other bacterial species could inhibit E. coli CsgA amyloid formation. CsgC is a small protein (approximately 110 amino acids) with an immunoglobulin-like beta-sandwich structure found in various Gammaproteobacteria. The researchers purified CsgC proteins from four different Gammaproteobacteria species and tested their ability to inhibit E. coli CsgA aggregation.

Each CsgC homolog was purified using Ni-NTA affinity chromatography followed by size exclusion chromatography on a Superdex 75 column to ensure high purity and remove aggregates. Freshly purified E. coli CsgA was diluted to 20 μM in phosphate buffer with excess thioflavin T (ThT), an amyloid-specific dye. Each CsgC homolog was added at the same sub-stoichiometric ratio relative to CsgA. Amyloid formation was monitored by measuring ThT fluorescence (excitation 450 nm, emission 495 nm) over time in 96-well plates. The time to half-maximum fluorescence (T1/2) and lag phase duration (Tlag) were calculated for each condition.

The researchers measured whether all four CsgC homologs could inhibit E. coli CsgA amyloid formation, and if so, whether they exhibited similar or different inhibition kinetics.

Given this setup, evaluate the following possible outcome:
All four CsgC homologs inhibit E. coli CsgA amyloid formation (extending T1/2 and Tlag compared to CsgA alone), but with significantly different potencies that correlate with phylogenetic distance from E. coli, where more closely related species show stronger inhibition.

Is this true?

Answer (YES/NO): YES